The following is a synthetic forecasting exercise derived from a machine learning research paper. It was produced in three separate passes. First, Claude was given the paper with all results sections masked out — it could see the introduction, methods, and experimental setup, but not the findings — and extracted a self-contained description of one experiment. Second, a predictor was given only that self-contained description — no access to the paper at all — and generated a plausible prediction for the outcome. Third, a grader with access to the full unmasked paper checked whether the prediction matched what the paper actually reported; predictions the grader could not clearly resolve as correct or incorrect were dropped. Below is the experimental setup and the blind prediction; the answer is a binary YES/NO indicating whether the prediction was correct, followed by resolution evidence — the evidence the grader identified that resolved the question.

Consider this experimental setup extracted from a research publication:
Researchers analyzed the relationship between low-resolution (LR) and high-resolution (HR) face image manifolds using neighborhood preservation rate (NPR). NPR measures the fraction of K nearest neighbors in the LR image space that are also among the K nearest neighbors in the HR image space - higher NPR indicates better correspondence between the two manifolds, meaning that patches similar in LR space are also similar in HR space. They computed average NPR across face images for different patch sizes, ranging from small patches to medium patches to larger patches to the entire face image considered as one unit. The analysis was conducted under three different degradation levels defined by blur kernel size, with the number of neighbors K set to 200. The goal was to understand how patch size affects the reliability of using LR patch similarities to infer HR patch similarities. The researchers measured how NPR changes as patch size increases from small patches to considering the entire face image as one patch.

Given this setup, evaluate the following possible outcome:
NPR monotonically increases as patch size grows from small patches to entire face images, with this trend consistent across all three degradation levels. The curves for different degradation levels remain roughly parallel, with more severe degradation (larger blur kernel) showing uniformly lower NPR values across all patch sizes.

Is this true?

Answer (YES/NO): NO